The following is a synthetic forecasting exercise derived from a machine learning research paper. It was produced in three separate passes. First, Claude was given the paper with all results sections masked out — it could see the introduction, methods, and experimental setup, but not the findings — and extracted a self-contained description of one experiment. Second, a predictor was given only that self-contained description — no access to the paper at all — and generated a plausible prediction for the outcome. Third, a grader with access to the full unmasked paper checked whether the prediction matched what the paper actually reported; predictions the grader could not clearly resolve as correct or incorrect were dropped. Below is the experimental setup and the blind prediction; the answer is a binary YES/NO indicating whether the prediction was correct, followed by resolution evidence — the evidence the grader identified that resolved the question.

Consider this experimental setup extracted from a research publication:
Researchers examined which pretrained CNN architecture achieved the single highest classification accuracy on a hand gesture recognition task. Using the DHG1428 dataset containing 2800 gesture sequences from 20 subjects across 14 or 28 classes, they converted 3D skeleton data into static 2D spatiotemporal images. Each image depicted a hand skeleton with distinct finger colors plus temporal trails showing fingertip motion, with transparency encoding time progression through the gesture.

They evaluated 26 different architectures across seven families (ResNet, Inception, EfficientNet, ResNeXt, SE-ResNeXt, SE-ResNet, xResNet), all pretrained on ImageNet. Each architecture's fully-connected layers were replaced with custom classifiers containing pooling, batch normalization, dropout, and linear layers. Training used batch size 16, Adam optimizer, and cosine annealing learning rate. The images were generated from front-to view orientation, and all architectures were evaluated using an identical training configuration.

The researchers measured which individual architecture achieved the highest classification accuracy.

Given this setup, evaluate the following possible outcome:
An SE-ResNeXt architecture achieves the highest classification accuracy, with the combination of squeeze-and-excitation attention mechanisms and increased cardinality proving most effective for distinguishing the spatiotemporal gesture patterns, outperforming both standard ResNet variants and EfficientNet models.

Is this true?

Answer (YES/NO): NO